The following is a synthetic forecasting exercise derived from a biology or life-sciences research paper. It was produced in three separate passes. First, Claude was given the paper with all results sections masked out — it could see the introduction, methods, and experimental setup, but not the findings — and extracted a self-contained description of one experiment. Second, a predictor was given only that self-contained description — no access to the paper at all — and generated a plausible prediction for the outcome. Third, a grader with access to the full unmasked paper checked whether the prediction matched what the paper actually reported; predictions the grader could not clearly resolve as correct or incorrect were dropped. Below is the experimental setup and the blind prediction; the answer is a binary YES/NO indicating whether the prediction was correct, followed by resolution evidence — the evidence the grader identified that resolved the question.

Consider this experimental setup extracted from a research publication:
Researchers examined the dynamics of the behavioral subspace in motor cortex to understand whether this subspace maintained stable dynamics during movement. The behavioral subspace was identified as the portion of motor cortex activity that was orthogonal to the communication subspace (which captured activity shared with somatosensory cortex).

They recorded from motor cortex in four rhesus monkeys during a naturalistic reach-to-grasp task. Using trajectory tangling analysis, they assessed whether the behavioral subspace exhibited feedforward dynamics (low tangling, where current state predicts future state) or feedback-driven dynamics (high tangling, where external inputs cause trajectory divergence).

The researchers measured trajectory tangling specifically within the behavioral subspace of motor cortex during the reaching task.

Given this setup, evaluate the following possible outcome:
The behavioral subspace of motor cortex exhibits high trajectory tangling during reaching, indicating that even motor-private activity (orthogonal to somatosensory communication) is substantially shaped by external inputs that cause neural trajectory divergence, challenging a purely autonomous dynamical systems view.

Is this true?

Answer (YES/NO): NO